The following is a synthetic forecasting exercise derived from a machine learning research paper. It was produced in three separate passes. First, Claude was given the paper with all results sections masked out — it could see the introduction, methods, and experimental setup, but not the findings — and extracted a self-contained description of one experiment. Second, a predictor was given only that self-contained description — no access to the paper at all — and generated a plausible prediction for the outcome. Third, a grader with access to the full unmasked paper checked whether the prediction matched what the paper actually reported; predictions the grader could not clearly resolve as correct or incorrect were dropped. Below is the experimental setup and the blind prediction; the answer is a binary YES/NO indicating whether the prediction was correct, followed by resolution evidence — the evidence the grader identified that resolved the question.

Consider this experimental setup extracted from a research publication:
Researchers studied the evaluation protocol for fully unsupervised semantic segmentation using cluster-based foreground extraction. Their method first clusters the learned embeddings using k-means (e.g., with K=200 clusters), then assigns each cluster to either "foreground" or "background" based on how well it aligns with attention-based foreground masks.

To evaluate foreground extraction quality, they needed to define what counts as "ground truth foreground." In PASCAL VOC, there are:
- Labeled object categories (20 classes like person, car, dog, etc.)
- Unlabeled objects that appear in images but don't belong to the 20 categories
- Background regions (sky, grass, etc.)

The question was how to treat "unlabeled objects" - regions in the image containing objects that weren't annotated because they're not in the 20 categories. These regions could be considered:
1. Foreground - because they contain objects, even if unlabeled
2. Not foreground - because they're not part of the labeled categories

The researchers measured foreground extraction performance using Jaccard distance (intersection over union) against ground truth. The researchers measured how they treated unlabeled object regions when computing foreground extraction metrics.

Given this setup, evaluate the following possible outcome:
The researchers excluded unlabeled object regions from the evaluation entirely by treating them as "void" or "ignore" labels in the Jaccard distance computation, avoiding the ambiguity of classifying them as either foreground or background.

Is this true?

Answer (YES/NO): NO